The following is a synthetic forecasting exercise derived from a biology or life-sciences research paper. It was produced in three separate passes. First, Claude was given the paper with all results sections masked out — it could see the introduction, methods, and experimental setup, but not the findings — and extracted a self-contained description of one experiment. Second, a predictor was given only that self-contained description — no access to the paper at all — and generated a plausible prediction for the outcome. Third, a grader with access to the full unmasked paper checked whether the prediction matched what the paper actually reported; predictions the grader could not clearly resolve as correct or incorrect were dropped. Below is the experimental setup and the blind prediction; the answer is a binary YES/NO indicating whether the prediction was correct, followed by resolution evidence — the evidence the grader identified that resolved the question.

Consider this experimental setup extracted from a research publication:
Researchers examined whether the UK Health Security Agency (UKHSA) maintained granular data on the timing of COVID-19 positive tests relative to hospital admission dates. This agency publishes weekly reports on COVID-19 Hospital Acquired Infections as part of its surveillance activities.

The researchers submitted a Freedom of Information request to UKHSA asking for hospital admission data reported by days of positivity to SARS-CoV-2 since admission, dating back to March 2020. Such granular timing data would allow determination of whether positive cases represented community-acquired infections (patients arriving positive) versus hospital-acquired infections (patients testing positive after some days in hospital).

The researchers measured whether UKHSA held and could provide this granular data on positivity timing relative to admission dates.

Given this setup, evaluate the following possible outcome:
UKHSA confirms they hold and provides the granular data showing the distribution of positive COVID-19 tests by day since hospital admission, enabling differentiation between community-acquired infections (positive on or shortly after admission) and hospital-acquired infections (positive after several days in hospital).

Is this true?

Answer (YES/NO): NO